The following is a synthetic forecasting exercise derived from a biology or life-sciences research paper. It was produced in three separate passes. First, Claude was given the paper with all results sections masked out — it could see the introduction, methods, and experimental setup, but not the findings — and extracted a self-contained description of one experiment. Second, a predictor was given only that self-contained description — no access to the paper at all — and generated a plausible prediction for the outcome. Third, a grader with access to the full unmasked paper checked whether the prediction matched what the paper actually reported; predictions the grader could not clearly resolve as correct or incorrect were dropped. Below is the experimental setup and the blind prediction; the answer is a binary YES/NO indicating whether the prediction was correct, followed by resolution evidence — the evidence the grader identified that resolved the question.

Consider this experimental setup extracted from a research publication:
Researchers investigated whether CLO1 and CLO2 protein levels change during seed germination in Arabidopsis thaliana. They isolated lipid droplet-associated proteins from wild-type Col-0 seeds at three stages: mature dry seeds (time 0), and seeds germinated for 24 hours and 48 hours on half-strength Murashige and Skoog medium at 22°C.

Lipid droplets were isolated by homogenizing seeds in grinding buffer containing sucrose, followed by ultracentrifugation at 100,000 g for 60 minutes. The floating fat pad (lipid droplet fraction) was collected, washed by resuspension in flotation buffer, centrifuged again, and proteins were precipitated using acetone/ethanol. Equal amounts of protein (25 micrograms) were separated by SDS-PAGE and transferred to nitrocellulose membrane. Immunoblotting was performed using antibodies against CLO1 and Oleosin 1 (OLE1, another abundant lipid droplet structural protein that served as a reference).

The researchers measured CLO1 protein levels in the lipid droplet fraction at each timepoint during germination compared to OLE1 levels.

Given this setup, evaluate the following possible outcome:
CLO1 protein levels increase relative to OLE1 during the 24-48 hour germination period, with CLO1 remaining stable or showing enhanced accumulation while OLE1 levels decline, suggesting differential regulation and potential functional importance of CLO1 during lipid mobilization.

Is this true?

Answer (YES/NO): NO